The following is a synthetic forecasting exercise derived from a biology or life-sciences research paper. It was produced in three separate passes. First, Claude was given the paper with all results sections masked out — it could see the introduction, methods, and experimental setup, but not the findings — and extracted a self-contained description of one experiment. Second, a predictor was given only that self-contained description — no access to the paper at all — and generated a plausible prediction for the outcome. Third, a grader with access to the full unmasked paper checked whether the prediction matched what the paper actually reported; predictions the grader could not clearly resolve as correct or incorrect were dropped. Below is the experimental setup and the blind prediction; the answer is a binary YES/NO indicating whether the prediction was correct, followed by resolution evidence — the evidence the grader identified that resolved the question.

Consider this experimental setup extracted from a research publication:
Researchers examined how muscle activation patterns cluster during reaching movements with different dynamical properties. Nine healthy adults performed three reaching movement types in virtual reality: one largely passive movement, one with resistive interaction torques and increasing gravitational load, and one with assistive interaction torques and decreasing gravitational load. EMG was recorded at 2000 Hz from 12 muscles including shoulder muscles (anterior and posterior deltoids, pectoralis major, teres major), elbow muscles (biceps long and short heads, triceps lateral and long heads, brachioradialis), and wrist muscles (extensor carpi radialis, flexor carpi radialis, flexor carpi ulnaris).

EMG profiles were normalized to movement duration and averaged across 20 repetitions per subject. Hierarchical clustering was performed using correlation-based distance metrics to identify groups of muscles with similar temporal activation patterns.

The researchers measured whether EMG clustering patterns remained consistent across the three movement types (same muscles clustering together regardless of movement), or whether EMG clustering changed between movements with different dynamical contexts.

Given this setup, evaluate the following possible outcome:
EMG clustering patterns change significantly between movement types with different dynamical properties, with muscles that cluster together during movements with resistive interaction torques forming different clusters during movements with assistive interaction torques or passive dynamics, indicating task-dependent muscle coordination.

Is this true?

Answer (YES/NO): YES